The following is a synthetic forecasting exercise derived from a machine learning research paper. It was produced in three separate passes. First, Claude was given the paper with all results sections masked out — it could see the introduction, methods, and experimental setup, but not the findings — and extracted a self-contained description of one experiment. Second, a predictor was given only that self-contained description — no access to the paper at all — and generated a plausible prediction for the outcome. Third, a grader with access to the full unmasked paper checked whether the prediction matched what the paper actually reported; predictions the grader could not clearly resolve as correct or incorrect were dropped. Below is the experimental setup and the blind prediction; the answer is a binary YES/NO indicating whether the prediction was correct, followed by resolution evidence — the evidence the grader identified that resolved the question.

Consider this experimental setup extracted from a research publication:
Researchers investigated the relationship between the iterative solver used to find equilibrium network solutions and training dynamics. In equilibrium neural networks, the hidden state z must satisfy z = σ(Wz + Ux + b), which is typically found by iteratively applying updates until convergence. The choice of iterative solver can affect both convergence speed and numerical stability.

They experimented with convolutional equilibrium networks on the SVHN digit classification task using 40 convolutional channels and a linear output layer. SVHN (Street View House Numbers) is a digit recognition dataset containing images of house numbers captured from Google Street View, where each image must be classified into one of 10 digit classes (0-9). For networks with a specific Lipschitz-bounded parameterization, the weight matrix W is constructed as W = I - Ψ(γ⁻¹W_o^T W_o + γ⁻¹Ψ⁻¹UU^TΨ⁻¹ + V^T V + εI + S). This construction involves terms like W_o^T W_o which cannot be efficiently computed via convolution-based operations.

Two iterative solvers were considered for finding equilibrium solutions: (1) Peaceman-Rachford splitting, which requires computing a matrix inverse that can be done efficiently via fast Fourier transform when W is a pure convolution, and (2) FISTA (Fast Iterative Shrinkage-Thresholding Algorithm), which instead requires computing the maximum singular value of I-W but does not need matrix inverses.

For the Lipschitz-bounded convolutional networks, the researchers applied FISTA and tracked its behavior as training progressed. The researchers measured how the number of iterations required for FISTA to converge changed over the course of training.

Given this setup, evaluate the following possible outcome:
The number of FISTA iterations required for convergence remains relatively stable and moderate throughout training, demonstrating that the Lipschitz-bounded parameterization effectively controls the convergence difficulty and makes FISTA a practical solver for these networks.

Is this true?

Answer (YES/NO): NO